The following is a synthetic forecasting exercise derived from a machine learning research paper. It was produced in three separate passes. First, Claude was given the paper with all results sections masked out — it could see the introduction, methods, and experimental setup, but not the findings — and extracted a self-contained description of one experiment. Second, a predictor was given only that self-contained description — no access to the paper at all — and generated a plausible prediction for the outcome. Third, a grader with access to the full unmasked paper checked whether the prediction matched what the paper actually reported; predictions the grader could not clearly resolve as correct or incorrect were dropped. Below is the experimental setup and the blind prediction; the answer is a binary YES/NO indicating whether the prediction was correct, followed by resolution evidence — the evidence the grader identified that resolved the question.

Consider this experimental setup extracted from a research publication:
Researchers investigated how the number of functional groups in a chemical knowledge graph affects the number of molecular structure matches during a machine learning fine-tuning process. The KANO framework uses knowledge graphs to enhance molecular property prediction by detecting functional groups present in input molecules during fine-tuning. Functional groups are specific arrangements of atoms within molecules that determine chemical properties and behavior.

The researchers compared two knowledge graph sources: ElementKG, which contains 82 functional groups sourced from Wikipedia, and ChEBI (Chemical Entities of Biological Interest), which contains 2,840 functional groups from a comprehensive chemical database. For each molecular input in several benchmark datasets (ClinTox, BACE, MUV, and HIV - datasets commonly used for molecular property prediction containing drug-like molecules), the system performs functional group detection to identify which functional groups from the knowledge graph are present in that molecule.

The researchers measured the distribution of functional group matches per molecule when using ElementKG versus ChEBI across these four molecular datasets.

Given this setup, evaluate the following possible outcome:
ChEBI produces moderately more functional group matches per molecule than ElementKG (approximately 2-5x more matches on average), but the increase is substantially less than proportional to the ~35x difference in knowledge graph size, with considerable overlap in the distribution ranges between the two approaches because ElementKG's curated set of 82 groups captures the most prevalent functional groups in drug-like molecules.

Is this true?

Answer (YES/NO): NO